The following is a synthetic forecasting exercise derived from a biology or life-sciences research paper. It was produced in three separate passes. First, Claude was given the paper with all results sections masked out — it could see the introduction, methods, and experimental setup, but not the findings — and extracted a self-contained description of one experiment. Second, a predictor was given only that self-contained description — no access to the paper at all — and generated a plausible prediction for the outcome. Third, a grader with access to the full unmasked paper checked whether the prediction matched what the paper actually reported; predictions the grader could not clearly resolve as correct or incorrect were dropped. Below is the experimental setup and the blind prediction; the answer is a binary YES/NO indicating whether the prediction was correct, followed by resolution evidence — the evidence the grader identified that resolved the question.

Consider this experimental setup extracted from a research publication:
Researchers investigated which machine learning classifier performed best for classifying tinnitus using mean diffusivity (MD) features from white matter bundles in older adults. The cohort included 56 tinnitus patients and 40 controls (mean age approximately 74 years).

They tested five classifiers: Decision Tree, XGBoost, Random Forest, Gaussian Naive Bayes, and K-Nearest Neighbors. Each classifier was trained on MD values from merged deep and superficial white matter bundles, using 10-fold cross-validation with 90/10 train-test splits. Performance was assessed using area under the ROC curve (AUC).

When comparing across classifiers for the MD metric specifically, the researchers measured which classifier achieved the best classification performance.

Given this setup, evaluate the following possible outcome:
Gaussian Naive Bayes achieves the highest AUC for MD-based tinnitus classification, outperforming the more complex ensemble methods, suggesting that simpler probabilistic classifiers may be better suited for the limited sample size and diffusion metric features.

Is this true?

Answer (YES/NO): NO